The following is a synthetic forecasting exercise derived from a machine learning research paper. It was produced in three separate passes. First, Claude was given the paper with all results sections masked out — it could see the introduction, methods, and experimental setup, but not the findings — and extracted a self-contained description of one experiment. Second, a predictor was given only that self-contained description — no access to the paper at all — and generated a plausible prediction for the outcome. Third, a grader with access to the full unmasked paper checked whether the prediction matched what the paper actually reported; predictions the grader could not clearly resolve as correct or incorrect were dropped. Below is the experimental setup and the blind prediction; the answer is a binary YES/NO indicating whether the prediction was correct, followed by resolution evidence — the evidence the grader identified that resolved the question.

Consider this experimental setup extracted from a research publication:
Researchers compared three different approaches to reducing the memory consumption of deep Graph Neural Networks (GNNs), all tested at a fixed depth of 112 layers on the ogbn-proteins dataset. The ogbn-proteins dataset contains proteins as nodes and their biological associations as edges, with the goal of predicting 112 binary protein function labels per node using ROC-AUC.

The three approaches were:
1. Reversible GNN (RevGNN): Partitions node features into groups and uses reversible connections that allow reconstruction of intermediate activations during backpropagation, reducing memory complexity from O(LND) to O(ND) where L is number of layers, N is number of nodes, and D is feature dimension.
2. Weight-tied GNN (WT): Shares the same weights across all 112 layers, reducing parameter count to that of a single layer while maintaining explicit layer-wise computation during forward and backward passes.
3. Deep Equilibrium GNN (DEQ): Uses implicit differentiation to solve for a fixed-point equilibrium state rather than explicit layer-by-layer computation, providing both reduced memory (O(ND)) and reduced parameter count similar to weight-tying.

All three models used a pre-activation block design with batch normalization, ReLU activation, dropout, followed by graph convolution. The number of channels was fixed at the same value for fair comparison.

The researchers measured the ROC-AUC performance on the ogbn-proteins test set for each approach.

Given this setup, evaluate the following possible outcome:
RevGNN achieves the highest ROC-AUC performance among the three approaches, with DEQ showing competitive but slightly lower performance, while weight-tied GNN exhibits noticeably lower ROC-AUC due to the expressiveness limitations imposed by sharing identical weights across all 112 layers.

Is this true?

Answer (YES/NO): YES